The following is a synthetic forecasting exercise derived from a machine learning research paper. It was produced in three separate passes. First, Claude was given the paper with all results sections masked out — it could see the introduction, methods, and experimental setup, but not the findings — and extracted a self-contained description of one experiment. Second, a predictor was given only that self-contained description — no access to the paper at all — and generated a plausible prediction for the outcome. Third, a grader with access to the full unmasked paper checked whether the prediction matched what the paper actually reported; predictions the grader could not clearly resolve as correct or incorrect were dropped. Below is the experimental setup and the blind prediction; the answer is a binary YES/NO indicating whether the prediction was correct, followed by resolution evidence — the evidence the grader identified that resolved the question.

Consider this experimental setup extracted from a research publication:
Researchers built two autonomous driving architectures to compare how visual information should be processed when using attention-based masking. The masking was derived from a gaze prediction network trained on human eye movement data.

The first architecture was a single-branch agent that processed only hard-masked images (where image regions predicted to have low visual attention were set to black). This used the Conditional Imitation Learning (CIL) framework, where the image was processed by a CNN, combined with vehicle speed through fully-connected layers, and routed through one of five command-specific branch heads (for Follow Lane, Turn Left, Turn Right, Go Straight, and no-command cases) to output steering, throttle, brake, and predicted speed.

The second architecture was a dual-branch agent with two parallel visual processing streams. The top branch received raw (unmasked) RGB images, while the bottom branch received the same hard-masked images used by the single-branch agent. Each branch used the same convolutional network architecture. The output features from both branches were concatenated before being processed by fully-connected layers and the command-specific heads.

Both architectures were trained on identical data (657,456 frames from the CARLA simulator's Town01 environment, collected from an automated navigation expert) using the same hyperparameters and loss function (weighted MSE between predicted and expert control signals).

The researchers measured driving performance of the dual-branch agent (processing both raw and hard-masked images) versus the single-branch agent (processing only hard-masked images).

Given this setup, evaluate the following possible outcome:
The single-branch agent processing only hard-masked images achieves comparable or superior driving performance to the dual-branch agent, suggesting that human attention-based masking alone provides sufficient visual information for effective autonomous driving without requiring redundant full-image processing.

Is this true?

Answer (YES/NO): NO